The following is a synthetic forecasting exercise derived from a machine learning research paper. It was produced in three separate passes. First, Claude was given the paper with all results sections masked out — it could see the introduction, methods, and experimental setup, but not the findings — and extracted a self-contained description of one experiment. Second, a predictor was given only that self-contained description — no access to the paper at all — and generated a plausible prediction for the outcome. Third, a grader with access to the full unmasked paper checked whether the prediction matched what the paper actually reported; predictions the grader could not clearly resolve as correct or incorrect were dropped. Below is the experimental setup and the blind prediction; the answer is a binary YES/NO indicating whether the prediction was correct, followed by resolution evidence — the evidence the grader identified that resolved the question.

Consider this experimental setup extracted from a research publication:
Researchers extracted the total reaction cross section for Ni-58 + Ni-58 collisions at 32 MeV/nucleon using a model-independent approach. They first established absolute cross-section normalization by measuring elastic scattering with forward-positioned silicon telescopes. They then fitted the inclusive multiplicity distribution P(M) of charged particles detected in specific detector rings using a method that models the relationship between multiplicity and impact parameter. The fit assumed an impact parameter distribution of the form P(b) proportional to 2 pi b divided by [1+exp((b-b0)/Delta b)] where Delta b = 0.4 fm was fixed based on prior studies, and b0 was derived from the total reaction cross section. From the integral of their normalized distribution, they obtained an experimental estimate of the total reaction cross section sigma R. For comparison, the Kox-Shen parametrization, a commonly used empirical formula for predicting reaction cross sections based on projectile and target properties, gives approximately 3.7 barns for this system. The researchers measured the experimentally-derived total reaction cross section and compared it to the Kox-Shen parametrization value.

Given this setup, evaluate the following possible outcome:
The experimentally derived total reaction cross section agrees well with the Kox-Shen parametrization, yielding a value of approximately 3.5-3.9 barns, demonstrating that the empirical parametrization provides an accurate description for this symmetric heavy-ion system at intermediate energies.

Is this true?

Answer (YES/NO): NO